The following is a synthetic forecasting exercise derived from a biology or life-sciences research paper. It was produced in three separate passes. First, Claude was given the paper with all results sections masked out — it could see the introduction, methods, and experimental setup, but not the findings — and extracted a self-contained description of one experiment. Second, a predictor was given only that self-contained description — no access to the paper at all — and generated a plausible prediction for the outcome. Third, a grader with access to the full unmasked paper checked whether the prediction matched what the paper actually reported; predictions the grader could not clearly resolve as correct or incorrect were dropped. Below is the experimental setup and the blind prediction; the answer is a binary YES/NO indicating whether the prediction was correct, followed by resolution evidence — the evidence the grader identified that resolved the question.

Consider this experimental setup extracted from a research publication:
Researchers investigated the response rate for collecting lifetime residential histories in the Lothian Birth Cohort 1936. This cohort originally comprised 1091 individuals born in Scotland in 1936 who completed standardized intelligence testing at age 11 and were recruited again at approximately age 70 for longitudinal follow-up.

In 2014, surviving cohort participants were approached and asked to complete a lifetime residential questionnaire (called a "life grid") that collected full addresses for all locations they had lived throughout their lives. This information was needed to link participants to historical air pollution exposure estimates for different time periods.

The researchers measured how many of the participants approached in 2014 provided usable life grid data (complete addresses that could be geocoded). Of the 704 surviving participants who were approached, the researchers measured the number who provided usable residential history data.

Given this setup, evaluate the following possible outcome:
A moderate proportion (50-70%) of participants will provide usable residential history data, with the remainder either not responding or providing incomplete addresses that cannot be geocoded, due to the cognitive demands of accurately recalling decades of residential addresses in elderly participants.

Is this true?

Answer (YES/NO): NO